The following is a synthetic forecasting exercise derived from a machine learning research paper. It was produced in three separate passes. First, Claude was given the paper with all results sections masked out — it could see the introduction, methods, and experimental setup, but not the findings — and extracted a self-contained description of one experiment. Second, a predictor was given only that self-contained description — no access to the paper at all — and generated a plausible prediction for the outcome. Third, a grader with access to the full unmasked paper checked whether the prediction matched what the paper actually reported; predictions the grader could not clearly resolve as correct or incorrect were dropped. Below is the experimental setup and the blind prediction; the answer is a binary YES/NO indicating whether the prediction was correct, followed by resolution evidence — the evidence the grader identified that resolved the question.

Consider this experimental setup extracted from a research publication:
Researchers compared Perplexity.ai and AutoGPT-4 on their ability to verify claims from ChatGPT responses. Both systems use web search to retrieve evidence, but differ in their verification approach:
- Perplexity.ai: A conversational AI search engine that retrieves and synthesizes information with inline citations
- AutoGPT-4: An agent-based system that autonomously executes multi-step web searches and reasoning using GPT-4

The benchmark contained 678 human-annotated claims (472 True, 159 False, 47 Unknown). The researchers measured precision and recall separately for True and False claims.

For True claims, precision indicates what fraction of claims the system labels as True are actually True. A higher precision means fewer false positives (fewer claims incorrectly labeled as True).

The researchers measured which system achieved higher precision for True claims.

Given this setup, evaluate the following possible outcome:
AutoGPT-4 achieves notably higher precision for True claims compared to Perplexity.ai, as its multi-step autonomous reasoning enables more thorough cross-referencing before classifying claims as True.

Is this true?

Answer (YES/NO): NO